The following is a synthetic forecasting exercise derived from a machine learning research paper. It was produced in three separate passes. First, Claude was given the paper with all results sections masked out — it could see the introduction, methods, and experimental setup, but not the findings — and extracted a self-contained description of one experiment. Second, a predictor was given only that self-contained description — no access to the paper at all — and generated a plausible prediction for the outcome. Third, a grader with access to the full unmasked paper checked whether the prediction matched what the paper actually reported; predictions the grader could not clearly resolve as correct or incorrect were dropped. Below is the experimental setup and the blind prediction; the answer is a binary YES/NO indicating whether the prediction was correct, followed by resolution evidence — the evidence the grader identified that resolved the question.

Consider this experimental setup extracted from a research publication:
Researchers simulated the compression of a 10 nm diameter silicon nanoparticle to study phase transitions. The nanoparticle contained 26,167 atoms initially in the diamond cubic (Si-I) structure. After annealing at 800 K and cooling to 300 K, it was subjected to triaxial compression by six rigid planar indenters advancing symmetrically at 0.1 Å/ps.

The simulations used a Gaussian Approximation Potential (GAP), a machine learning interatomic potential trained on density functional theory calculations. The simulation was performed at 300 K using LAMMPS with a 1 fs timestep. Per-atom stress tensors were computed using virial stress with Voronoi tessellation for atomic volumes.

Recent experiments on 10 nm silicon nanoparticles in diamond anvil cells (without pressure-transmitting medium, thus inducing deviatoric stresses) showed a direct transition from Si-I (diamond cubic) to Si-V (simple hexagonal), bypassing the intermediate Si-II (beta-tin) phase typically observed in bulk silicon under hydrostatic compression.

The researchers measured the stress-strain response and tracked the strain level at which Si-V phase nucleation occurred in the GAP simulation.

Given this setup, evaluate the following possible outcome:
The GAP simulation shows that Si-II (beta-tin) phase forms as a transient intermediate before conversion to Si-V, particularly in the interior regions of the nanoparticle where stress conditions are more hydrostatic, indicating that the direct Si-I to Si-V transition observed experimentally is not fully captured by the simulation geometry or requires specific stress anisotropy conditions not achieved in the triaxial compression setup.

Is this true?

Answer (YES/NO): NO